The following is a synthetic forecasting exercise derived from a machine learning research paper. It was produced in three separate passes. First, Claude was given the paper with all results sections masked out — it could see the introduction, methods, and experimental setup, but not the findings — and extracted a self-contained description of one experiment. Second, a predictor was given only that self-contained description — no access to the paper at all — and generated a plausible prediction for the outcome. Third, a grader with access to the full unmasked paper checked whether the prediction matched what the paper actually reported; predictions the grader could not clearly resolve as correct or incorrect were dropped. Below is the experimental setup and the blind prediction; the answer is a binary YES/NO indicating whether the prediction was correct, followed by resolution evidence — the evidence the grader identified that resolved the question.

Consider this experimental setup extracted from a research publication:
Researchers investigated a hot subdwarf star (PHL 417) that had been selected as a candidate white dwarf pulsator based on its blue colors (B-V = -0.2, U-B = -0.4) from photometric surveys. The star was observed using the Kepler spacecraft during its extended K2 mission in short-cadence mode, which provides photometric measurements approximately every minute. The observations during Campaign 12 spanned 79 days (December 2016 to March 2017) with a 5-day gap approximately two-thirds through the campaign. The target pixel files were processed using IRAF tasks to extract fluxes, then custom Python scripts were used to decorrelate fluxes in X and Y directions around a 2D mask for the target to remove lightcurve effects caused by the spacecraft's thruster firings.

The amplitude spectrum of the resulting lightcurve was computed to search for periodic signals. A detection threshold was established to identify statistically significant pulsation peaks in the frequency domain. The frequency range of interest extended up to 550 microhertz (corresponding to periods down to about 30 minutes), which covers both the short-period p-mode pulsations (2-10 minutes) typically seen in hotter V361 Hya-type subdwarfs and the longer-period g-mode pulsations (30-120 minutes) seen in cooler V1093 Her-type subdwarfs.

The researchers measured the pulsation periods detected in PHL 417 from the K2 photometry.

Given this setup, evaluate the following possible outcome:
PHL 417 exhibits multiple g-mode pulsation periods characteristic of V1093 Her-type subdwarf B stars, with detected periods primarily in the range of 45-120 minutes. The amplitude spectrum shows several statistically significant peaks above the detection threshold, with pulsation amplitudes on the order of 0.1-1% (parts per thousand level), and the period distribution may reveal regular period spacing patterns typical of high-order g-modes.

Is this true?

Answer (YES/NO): NO